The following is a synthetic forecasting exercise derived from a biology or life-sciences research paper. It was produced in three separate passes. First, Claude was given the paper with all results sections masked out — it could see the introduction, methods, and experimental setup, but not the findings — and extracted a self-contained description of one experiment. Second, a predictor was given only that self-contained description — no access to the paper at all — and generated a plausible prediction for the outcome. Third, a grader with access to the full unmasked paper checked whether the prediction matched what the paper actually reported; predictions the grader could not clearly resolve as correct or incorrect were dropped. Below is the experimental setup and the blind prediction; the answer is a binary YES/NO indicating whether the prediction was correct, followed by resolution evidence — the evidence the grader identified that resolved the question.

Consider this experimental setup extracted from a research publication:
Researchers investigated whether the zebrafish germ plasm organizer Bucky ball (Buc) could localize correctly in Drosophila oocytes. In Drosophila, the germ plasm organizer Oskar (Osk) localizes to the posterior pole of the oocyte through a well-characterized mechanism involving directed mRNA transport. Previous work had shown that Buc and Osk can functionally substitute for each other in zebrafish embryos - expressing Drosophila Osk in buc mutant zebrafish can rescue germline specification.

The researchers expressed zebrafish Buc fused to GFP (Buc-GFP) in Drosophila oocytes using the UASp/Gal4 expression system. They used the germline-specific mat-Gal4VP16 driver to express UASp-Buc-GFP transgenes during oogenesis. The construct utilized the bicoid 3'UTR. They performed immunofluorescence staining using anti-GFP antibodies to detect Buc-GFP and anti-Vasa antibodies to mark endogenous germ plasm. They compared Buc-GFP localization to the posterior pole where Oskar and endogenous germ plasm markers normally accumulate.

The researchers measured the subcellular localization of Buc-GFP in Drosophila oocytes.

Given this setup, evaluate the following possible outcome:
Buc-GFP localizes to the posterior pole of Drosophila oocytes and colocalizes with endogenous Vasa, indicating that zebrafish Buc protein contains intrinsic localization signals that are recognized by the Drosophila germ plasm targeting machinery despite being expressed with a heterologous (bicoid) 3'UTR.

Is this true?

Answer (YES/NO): NO